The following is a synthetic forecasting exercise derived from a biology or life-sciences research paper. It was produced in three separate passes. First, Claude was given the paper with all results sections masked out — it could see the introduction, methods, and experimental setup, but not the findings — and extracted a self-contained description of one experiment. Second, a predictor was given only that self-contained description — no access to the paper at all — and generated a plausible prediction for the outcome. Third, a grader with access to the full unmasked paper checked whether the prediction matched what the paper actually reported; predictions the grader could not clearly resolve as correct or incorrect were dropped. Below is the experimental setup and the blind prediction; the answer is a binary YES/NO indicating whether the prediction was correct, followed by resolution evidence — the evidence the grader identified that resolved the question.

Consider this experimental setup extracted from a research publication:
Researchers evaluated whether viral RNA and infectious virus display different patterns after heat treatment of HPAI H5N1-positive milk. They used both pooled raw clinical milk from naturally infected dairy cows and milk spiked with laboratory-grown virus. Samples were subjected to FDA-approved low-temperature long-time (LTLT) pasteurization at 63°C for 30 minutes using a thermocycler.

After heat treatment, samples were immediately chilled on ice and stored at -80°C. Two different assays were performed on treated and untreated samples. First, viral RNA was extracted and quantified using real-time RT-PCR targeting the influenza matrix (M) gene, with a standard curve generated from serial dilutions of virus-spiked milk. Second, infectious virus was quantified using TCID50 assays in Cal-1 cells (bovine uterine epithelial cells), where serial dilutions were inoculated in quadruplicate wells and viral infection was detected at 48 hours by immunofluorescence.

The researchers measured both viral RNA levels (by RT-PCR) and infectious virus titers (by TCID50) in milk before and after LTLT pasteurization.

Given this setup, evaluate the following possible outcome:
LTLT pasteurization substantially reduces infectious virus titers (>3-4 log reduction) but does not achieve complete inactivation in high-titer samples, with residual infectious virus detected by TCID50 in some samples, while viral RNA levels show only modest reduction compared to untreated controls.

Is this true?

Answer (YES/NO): NO